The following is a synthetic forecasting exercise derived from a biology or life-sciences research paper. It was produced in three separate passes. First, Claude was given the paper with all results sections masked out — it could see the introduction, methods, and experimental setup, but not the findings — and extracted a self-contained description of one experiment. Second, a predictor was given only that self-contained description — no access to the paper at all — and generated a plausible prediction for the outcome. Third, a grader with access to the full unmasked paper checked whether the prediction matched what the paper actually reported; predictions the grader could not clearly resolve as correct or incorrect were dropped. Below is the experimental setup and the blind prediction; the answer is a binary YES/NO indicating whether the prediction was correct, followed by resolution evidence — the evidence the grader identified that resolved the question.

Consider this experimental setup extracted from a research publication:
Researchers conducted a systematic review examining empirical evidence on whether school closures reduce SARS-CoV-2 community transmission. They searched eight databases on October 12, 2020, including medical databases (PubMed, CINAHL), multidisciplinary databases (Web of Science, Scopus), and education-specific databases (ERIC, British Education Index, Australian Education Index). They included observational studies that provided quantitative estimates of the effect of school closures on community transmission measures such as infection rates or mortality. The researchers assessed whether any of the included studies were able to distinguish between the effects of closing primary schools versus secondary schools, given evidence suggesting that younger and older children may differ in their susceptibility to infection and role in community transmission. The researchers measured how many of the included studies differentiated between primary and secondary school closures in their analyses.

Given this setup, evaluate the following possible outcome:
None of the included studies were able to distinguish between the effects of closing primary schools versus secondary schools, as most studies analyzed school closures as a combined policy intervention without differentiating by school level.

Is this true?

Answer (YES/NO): YES